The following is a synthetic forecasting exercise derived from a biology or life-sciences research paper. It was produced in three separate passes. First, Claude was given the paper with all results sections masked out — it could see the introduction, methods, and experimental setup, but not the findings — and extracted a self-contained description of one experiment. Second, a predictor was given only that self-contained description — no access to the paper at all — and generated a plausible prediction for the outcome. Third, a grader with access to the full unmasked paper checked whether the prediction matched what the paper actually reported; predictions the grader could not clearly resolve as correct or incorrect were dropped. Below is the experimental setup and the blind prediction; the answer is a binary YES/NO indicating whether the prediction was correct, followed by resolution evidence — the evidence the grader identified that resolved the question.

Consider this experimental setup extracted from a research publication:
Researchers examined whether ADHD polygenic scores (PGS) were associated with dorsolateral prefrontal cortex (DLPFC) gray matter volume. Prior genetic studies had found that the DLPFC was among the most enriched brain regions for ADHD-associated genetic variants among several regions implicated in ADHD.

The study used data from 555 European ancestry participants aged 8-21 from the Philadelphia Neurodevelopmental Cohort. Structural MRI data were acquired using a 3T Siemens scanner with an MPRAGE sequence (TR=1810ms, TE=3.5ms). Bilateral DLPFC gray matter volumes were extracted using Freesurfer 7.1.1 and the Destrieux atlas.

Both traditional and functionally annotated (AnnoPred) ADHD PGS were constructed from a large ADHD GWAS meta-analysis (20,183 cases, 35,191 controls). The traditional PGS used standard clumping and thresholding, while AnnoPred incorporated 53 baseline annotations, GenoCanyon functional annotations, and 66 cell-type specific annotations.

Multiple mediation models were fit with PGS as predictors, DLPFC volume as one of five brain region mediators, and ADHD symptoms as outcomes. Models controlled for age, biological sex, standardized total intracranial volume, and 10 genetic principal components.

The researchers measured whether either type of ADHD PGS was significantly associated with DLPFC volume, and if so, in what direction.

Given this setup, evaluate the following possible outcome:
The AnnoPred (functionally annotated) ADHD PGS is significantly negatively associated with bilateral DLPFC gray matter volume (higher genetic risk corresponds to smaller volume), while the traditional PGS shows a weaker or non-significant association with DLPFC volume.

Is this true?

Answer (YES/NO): NO